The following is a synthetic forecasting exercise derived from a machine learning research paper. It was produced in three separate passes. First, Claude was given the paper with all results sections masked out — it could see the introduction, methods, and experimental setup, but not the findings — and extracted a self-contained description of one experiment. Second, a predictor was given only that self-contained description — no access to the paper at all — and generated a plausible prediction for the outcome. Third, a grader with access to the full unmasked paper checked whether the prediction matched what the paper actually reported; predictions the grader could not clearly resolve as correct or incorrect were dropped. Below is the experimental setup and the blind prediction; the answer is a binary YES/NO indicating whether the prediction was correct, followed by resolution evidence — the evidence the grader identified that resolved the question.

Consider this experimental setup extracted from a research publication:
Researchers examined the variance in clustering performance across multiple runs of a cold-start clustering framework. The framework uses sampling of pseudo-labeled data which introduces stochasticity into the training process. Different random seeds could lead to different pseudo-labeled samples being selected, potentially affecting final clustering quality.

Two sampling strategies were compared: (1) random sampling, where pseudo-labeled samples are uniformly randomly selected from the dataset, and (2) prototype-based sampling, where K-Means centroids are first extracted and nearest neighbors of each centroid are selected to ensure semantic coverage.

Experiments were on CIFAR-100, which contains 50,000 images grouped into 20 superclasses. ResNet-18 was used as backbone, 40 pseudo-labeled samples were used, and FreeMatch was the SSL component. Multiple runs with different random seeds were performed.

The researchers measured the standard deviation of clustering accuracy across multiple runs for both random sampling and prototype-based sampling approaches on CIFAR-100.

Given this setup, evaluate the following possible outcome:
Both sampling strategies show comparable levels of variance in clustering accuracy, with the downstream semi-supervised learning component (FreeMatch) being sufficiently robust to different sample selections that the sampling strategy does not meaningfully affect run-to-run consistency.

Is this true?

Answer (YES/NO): NO